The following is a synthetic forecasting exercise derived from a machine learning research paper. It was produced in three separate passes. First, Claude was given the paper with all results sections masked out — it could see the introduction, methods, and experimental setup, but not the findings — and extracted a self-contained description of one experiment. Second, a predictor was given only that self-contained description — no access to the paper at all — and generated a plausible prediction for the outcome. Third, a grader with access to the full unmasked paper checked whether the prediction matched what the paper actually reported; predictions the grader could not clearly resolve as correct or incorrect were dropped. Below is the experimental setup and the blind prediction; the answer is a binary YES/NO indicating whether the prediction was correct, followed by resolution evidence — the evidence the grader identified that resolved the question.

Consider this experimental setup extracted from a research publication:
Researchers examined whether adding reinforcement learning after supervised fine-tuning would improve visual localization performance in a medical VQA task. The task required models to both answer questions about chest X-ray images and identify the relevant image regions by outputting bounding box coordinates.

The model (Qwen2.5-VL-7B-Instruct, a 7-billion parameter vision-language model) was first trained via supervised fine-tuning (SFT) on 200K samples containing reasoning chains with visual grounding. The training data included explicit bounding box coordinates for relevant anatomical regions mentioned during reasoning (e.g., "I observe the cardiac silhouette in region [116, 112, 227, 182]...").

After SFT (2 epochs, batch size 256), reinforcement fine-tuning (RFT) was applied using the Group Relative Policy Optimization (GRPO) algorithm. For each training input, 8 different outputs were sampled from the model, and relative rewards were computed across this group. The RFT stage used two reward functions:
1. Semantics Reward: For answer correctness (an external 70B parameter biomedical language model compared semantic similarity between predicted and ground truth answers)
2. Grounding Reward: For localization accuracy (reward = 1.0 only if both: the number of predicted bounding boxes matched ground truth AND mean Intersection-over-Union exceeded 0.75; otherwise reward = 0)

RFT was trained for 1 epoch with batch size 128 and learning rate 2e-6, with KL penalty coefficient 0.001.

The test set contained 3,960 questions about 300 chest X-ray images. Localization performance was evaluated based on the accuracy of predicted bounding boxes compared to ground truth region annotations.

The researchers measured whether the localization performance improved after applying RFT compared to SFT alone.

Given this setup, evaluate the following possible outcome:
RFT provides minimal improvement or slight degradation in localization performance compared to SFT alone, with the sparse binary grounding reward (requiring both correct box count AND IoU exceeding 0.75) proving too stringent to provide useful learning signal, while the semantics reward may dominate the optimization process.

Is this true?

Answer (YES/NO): NO